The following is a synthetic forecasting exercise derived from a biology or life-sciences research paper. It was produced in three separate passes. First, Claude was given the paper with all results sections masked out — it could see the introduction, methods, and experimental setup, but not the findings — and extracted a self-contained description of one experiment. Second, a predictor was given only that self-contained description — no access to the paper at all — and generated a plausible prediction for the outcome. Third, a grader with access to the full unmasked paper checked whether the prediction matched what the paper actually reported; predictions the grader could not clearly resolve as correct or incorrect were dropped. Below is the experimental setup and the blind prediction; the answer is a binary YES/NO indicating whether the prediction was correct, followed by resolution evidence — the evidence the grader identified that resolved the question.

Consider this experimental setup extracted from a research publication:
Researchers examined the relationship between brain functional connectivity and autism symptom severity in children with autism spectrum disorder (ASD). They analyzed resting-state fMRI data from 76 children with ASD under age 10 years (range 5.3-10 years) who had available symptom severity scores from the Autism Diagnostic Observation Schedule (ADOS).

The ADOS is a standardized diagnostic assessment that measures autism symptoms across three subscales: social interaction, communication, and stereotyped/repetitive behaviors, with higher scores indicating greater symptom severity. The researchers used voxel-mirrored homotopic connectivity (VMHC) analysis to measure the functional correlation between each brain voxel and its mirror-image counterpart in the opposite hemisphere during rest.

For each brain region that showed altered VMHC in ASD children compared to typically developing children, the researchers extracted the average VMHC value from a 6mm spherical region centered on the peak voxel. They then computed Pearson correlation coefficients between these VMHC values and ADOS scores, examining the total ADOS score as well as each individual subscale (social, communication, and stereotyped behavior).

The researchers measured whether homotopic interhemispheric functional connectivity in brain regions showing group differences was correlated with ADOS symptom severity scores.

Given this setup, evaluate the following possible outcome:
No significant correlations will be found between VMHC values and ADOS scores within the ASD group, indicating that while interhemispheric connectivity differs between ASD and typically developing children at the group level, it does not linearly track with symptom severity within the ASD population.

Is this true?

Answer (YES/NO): NO